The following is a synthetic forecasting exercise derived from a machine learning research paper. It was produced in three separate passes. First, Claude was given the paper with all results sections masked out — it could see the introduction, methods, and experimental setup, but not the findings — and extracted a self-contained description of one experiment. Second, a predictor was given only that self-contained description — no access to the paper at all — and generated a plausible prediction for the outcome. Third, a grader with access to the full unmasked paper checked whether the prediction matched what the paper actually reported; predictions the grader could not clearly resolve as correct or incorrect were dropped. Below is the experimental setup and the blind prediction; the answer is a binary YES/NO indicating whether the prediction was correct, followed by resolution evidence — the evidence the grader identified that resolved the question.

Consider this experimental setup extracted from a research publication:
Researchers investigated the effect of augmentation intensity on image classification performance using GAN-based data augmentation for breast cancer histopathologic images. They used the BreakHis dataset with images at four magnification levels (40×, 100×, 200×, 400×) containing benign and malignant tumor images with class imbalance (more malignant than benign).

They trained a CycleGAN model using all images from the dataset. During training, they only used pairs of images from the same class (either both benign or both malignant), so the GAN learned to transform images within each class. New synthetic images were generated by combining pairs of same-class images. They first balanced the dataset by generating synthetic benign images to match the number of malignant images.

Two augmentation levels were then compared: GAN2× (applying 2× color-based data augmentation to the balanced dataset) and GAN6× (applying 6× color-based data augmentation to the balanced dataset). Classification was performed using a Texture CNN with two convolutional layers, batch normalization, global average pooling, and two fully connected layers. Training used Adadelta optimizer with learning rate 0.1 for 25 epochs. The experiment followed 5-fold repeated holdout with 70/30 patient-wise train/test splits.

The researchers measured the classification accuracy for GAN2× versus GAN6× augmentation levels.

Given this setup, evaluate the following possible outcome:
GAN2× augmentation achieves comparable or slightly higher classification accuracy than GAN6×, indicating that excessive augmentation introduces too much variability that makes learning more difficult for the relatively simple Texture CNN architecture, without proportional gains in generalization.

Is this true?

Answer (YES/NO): YES